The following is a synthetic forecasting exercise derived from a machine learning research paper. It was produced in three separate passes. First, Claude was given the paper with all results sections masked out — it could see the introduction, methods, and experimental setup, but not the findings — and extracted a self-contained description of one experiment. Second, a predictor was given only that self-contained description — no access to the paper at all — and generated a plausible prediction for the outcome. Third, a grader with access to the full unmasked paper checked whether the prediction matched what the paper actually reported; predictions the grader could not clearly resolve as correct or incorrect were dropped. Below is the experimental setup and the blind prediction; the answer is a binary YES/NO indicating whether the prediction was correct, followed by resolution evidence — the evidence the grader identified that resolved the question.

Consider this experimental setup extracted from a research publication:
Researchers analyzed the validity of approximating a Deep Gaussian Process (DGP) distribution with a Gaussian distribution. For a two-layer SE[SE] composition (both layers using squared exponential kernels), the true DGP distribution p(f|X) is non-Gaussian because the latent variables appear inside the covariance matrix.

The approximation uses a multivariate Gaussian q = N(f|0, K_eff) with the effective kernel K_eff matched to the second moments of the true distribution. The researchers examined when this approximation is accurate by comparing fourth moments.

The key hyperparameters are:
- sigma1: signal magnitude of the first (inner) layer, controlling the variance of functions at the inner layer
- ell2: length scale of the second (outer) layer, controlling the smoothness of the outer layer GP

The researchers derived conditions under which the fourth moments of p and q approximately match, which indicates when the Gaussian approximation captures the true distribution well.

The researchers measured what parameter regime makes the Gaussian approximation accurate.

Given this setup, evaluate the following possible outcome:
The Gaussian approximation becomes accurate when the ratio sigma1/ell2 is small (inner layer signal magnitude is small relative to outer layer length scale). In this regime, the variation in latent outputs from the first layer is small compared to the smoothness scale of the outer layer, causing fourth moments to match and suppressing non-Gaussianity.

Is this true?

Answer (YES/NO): YES